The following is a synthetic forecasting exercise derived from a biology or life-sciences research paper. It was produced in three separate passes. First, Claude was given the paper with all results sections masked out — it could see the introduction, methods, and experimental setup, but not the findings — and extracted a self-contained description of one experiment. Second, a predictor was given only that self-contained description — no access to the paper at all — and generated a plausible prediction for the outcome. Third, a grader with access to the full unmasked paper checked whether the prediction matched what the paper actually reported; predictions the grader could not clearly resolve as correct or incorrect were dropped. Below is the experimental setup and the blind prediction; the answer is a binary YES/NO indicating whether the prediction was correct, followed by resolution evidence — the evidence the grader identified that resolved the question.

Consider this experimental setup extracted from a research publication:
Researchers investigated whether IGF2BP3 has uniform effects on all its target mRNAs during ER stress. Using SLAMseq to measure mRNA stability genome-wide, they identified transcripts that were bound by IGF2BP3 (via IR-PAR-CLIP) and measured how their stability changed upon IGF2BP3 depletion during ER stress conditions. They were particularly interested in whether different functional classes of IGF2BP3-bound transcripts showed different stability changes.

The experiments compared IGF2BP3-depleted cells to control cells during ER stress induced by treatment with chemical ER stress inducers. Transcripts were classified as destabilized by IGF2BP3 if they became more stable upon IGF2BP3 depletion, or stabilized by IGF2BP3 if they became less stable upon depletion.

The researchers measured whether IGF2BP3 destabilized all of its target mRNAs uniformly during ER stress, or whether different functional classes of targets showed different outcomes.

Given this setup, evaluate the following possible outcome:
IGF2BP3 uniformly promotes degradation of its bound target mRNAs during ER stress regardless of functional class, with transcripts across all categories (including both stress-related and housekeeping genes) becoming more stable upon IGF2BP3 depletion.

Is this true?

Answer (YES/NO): NO